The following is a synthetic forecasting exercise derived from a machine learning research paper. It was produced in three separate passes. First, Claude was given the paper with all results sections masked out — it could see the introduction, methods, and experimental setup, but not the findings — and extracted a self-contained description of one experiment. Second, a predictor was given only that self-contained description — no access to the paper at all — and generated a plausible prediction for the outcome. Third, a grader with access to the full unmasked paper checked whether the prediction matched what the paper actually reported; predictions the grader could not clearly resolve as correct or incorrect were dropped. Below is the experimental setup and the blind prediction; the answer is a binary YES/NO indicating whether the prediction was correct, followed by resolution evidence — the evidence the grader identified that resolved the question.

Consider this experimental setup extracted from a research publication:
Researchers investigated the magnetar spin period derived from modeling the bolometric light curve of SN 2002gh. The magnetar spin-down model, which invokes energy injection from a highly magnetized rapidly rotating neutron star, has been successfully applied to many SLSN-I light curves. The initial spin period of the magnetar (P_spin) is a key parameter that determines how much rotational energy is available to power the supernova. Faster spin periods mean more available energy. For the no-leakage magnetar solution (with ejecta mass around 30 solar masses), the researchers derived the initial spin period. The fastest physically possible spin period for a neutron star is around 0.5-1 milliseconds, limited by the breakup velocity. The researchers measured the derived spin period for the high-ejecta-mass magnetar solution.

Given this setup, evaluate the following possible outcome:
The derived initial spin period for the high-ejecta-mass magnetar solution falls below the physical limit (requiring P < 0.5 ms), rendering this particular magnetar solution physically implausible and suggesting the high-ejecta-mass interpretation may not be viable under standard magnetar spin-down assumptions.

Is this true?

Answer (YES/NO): NO